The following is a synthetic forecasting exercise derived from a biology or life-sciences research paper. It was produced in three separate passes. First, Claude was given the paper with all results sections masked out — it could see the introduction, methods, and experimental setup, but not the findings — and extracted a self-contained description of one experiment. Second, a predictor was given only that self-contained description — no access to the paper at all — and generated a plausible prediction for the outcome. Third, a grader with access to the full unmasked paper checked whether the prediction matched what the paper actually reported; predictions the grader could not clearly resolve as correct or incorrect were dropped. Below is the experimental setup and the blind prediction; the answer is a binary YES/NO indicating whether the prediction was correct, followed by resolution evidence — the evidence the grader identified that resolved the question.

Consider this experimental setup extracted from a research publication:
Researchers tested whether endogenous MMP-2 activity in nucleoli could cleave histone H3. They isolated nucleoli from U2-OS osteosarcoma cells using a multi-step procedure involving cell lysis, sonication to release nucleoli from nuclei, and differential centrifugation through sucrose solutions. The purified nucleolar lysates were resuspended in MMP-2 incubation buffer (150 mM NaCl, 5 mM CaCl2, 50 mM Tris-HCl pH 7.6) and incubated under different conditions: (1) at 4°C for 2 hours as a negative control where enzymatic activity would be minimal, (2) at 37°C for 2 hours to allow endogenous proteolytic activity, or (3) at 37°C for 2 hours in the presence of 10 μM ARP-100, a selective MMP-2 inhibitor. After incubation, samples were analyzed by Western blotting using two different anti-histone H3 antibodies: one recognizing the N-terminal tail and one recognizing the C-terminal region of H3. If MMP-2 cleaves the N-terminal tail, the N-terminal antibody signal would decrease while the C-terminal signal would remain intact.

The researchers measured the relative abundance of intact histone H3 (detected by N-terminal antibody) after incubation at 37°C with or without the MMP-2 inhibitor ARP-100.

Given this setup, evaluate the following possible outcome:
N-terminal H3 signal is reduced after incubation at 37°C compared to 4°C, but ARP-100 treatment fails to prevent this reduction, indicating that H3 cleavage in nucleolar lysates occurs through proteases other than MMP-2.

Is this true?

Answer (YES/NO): NO